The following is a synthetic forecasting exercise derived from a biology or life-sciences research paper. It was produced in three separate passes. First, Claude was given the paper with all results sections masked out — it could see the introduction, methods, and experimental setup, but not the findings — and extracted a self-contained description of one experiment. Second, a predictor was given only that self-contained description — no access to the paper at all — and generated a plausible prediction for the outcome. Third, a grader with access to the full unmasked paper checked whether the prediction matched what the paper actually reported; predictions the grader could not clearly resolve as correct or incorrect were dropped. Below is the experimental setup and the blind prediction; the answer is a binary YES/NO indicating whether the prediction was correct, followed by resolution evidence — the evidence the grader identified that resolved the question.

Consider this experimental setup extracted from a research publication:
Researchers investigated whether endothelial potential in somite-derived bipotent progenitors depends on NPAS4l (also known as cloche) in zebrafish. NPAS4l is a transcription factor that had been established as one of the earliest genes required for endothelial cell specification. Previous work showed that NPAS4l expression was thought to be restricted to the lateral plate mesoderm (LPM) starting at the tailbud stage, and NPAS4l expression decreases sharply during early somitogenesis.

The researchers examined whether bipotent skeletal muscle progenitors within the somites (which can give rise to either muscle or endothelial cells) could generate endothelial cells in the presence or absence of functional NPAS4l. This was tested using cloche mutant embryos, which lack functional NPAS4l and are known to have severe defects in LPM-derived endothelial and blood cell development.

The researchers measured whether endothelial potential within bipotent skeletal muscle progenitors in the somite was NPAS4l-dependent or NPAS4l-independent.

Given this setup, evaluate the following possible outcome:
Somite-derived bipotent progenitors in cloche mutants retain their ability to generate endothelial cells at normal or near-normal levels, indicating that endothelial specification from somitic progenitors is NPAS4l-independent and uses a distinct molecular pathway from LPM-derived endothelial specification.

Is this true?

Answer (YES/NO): NO